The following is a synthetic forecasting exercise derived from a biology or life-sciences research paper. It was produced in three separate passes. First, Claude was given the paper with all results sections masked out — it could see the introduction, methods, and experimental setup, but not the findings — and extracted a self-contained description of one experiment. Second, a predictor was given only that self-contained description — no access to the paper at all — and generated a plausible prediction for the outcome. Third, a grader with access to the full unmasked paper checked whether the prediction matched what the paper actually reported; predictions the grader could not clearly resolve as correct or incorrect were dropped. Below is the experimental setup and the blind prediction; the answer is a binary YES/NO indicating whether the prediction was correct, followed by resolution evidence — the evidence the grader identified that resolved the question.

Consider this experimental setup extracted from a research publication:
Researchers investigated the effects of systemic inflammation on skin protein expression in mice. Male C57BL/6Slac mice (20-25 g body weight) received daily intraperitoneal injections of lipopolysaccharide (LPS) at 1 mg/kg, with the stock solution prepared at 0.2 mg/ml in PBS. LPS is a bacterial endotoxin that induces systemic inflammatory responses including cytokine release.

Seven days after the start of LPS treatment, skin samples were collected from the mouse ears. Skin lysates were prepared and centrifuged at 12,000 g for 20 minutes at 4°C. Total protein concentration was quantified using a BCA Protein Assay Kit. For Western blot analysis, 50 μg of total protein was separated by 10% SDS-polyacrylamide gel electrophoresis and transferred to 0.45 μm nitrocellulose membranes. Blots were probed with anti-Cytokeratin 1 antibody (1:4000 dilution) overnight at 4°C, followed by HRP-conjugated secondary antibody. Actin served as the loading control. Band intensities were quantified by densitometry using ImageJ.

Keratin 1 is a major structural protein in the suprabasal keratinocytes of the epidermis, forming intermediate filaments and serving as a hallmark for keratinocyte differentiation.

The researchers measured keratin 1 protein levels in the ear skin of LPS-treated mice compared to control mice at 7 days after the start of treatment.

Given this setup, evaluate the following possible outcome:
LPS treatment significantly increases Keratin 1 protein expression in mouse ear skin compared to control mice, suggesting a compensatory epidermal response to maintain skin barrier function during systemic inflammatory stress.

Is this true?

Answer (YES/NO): NO